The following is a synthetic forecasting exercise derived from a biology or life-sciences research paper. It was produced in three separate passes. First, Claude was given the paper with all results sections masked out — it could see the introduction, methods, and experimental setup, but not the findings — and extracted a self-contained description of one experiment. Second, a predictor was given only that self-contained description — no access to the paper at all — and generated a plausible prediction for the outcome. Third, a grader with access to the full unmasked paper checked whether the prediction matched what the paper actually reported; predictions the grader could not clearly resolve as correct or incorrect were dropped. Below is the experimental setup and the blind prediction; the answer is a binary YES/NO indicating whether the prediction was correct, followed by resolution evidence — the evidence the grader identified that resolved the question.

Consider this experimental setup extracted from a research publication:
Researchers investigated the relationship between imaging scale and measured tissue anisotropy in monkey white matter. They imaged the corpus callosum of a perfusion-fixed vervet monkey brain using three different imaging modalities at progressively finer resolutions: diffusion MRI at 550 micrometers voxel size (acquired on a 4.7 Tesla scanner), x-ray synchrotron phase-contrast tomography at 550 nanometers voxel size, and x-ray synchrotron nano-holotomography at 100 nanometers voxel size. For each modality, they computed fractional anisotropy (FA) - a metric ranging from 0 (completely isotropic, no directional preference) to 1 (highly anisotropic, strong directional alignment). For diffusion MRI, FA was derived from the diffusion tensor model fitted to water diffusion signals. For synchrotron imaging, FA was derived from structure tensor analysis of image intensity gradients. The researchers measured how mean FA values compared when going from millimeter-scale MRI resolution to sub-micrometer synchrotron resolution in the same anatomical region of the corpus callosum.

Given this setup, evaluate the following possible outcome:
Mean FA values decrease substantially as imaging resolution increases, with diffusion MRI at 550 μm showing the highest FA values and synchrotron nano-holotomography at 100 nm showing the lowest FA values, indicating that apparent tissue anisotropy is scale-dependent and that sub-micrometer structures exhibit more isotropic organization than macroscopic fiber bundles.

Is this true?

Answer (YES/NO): NO